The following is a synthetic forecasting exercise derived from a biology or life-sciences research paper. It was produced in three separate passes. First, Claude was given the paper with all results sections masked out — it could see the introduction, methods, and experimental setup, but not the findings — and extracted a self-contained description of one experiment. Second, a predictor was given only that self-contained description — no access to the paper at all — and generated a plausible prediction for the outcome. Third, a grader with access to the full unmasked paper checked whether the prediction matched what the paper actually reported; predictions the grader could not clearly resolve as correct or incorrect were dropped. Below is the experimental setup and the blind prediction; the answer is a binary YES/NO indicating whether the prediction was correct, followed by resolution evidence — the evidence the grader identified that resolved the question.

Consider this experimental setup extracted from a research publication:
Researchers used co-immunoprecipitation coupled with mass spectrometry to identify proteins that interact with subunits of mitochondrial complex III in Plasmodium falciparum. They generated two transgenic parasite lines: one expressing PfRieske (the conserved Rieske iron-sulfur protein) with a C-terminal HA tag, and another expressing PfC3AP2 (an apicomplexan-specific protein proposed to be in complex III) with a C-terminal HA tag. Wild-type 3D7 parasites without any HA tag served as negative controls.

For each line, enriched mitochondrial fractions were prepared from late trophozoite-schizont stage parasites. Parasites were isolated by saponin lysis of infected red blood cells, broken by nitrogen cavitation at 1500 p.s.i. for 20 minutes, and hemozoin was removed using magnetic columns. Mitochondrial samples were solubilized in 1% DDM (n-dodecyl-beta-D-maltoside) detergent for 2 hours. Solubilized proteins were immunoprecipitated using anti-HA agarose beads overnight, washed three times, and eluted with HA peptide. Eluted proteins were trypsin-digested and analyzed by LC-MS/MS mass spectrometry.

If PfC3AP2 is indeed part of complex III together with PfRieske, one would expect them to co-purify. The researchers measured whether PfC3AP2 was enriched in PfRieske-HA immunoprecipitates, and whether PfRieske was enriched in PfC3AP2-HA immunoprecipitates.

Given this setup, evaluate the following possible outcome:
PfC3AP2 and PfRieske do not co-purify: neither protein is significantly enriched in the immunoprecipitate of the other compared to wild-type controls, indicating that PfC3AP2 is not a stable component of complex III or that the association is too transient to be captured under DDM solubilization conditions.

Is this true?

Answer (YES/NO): NO